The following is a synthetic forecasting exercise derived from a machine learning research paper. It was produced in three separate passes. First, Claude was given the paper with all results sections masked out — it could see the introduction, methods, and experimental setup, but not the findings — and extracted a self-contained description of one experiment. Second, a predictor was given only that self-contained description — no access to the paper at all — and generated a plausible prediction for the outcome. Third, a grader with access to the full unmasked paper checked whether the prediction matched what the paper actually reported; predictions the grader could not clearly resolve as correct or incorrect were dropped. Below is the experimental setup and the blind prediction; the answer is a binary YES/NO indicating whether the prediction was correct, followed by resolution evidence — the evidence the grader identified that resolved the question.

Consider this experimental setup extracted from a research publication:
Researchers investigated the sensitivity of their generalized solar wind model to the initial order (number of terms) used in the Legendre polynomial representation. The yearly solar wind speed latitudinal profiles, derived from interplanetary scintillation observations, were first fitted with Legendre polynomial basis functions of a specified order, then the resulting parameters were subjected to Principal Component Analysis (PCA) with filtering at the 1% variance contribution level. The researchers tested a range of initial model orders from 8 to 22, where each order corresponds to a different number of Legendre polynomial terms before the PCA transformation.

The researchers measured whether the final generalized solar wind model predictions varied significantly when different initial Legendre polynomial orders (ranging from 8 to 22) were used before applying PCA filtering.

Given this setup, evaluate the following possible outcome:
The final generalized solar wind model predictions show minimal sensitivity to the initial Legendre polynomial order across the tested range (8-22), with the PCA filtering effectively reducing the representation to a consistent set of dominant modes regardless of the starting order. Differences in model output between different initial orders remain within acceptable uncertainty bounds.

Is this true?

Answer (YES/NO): YES